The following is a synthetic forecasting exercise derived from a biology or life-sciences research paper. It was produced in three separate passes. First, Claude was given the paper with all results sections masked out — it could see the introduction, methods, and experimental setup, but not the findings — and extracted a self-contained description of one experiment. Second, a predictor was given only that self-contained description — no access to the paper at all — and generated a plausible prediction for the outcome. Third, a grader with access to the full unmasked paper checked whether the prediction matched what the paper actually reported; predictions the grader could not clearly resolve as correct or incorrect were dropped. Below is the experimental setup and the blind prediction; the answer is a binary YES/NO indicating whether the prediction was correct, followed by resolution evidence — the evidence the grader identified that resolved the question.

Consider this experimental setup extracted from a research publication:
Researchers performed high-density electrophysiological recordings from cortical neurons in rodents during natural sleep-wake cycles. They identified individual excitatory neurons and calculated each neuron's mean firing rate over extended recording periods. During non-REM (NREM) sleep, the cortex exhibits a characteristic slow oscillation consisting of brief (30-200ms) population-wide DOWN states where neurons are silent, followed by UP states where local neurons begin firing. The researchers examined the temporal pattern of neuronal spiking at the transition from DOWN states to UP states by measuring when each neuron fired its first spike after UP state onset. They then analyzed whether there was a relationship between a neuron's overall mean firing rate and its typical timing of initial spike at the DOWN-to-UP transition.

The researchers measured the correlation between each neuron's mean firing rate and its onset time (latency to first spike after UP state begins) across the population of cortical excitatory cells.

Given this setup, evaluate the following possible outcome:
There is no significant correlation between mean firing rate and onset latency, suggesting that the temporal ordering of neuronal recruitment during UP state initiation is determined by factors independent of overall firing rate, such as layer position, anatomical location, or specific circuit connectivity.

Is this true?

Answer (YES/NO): NO